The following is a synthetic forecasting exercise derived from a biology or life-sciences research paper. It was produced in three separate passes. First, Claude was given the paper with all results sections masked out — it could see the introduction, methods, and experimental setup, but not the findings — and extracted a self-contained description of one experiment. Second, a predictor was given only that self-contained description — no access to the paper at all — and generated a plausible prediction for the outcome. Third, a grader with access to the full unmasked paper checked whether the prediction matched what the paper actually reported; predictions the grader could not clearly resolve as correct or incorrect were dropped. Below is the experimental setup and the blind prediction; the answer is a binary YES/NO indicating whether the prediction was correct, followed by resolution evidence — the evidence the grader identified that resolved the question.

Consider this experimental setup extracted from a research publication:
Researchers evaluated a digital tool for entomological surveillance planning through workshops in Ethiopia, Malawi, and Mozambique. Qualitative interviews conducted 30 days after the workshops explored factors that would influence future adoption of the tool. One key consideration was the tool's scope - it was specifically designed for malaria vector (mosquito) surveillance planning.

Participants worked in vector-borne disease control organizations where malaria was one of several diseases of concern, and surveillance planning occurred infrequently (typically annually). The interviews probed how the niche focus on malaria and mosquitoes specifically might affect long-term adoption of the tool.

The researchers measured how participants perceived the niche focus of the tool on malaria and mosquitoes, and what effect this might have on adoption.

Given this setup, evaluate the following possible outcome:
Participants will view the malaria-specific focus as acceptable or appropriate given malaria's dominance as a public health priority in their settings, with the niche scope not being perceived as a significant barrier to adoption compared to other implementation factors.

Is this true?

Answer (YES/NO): NO